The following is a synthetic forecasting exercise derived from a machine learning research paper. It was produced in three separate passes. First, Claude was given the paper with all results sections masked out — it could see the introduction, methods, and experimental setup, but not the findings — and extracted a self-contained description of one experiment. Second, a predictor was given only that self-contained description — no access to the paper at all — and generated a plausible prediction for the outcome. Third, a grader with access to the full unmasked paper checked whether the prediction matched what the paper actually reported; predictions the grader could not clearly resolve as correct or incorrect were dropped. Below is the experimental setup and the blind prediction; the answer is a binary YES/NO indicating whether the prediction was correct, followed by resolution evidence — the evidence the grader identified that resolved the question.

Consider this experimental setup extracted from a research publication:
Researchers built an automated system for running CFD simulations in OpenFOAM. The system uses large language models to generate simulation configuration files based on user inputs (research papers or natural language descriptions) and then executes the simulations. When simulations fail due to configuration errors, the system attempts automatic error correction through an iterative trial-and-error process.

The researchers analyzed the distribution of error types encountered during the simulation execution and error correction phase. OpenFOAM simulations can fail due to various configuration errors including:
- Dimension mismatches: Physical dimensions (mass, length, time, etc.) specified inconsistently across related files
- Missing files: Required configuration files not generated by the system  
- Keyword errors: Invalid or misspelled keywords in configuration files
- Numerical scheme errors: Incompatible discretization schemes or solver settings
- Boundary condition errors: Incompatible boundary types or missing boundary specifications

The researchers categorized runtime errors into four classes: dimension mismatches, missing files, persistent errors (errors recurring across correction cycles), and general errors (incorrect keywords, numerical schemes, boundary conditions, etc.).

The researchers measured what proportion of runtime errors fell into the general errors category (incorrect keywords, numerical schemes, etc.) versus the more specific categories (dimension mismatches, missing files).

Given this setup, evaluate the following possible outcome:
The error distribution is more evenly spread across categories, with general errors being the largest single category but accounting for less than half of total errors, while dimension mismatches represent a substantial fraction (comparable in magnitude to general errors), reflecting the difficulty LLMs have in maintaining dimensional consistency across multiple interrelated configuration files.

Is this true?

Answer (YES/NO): NO